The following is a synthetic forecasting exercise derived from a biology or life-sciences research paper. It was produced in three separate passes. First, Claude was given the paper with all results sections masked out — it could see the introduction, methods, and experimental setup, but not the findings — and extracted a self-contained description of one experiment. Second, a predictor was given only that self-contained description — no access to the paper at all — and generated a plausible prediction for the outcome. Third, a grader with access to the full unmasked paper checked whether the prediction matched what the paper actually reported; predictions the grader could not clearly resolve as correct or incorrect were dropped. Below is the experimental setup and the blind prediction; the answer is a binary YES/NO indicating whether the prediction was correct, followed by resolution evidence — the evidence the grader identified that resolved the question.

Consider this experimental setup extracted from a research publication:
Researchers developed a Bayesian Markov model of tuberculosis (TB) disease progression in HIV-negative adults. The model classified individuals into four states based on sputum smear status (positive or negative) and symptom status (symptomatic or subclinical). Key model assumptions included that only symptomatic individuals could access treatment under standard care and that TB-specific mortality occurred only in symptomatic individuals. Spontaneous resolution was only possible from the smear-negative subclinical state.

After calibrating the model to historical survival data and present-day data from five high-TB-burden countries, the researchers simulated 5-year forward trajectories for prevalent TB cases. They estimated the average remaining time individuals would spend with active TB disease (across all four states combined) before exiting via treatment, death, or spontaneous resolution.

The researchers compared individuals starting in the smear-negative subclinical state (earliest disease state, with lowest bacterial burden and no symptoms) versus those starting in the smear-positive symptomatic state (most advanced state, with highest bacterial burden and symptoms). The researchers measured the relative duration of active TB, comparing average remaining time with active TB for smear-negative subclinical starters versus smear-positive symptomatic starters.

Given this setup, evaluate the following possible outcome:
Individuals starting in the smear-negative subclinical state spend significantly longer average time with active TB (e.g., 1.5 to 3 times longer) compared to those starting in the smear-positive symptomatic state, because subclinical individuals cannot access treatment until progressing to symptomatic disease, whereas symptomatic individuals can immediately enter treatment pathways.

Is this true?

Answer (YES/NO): NO